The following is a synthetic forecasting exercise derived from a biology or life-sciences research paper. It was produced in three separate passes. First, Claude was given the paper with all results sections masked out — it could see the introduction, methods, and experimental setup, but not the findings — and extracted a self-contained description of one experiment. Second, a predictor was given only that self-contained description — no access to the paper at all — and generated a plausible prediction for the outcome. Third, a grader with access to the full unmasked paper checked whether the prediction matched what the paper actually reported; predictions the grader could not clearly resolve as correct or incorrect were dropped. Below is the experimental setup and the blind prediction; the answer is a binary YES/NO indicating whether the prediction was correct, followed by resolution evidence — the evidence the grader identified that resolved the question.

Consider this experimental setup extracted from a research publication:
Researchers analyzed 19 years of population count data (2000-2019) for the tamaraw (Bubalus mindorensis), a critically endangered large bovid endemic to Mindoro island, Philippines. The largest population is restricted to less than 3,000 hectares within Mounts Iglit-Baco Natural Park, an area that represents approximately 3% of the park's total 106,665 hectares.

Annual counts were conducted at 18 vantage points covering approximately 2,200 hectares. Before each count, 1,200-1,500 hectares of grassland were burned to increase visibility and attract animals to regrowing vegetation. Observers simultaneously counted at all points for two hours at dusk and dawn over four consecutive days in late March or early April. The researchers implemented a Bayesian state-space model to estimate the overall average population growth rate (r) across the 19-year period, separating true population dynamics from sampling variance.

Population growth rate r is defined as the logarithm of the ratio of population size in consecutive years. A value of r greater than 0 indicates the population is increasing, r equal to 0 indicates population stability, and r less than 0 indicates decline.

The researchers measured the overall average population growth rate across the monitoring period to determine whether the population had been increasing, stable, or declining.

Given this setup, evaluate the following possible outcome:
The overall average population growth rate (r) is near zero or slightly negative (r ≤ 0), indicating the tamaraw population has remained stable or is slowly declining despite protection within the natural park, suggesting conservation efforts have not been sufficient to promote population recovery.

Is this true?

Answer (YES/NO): NO